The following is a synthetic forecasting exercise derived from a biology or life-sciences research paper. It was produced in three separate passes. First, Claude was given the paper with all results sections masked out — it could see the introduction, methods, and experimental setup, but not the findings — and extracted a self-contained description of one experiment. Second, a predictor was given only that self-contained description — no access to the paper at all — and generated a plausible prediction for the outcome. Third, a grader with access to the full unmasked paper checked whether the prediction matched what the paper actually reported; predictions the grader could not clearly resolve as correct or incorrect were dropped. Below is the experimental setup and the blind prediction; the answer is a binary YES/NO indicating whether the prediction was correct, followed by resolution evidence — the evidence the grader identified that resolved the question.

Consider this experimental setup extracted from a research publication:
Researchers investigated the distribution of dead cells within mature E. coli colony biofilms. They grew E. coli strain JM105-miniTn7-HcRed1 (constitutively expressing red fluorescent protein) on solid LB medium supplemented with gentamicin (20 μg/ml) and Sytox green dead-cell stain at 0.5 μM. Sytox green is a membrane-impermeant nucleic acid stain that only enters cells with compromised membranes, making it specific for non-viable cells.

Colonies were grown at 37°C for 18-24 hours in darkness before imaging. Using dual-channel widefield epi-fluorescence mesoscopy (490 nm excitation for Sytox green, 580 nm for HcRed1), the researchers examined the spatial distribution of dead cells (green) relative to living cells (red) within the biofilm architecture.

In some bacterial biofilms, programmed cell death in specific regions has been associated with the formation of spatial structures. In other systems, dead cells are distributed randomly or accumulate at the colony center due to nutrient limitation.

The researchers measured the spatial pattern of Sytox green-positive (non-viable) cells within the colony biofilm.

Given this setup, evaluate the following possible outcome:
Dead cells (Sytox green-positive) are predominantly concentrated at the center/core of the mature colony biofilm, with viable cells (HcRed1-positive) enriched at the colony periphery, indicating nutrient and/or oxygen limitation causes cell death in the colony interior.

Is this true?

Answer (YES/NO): YES